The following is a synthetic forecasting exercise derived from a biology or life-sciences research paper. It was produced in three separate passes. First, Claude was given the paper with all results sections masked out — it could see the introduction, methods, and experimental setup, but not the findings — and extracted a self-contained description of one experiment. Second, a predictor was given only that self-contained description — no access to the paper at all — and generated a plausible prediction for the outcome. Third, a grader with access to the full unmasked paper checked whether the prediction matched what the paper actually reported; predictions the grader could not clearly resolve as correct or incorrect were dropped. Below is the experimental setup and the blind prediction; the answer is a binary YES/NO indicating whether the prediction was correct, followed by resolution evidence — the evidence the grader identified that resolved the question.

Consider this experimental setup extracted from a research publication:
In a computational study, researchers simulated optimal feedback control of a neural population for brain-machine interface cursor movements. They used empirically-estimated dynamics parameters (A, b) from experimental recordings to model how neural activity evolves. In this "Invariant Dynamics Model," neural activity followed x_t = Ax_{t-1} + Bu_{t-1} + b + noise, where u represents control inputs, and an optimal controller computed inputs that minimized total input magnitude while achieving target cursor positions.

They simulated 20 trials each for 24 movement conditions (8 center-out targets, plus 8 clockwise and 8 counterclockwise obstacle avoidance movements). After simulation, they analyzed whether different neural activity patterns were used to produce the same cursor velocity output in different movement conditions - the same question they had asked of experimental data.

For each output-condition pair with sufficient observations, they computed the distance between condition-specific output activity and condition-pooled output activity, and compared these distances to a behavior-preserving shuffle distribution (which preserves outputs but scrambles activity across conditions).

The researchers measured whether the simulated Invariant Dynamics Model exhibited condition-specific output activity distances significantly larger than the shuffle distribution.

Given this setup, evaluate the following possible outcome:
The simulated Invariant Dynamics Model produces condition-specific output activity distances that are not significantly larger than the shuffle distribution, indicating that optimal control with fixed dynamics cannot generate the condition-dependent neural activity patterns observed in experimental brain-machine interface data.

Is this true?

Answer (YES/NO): NO